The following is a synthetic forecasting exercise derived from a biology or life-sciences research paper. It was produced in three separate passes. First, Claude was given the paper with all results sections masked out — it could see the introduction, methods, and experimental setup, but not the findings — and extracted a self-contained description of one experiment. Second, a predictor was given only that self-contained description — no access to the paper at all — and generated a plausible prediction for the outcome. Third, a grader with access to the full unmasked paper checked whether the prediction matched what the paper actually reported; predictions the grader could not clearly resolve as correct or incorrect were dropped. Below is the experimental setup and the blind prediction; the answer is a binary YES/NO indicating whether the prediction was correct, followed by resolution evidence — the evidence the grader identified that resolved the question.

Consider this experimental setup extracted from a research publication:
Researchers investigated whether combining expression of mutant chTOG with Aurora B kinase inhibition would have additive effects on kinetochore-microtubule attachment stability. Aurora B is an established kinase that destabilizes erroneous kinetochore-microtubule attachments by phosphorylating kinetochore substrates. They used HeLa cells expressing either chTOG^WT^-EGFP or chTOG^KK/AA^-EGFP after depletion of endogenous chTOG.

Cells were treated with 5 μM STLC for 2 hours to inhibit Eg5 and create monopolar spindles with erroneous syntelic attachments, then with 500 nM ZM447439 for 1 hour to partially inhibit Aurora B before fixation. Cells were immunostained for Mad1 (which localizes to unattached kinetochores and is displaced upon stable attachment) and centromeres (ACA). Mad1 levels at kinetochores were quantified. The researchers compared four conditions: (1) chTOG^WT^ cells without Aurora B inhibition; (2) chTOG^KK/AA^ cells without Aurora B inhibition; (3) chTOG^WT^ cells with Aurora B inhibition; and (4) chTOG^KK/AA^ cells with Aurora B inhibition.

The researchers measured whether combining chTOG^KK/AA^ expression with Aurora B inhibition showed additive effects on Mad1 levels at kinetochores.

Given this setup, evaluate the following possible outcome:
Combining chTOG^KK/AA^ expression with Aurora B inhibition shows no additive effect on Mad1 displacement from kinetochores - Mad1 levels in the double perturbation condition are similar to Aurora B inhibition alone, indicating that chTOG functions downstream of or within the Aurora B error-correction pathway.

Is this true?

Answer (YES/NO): NO